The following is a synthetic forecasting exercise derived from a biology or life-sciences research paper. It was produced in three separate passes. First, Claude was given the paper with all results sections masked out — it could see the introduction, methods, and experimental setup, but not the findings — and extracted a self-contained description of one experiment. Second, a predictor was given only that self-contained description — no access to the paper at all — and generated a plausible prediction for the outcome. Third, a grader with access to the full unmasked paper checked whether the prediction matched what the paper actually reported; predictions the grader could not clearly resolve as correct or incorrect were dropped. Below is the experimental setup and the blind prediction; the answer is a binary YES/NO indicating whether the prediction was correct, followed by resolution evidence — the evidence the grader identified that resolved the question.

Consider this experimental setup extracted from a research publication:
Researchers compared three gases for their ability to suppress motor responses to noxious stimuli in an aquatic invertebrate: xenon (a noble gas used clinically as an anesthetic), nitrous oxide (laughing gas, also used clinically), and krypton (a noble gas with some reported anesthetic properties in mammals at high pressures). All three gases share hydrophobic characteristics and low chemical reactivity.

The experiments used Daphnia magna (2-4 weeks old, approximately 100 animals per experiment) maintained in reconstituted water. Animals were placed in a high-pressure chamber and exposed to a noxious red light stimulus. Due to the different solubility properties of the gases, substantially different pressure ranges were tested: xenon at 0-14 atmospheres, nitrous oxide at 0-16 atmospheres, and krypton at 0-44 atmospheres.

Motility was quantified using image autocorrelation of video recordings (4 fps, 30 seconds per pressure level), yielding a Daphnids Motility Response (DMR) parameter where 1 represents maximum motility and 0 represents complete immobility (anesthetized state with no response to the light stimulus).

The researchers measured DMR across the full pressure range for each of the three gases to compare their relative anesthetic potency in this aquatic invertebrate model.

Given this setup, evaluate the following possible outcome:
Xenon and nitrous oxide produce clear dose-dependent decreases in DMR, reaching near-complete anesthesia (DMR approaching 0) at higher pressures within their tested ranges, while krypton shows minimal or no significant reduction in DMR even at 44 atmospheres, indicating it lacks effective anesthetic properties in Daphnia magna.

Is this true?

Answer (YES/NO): YES